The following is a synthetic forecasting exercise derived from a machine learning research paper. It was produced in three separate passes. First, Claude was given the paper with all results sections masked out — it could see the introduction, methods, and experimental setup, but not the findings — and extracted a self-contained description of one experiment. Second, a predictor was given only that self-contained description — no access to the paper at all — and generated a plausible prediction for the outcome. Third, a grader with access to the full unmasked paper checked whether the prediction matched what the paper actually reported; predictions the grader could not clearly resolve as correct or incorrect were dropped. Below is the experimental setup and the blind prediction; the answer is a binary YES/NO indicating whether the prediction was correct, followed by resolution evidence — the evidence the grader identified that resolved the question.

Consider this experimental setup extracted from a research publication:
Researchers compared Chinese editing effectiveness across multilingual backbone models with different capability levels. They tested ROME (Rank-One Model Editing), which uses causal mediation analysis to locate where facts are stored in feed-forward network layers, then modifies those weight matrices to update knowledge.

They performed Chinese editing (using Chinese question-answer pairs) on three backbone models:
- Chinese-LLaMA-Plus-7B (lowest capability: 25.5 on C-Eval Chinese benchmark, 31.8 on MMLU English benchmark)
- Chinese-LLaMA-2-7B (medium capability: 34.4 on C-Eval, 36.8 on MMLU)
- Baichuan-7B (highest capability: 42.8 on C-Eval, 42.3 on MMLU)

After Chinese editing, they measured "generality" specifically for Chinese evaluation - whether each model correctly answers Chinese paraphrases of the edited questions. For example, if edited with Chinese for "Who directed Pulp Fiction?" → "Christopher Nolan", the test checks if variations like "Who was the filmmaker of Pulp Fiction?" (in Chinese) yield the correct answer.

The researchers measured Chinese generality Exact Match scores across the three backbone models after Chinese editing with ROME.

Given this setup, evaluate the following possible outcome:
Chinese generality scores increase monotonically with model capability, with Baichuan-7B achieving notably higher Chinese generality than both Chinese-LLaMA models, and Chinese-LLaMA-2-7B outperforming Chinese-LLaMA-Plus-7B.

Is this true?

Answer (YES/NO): NO